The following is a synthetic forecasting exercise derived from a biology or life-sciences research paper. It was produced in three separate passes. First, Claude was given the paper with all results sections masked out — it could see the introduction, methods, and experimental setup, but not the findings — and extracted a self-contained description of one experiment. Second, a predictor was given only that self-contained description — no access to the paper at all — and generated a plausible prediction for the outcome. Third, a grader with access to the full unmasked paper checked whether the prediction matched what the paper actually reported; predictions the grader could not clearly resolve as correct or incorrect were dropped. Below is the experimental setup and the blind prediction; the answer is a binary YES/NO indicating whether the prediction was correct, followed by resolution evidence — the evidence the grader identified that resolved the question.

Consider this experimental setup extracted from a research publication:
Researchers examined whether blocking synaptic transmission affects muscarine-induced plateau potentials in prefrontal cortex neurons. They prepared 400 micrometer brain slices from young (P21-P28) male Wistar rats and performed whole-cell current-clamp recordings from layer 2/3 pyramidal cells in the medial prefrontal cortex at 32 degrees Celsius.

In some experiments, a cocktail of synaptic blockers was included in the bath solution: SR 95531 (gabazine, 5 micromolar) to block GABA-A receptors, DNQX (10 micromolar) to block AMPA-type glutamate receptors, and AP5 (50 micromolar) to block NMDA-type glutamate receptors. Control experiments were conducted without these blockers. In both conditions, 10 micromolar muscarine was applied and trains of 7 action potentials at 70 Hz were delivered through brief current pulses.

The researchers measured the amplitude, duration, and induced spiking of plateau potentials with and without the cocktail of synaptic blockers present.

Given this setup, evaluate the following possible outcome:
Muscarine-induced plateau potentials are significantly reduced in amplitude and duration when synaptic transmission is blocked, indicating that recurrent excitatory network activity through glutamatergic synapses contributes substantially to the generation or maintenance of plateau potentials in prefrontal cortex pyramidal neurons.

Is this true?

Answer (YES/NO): NO